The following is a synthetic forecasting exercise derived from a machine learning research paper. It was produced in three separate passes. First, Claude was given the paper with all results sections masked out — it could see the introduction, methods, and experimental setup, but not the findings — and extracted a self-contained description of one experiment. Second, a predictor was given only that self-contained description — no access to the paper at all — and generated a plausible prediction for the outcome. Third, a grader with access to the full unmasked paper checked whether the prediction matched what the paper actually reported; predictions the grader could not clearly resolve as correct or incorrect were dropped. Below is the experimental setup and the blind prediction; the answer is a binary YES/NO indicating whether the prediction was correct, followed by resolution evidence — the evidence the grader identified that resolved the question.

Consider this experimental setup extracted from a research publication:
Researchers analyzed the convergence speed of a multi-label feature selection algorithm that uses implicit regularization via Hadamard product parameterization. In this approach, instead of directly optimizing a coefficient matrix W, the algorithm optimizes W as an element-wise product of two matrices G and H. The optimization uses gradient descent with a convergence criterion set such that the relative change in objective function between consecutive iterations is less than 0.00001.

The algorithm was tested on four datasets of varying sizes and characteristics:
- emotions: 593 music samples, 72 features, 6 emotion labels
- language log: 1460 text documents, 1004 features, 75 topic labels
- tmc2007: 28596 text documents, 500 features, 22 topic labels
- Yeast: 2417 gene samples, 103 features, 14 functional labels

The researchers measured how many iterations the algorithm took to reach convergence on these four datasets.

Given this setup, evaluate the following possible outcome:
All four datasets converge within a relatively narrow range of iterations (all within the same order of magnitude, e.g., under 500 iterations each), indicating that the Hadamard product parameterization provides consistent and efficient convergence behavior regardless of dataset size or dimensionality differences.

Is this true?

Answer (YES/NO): YES